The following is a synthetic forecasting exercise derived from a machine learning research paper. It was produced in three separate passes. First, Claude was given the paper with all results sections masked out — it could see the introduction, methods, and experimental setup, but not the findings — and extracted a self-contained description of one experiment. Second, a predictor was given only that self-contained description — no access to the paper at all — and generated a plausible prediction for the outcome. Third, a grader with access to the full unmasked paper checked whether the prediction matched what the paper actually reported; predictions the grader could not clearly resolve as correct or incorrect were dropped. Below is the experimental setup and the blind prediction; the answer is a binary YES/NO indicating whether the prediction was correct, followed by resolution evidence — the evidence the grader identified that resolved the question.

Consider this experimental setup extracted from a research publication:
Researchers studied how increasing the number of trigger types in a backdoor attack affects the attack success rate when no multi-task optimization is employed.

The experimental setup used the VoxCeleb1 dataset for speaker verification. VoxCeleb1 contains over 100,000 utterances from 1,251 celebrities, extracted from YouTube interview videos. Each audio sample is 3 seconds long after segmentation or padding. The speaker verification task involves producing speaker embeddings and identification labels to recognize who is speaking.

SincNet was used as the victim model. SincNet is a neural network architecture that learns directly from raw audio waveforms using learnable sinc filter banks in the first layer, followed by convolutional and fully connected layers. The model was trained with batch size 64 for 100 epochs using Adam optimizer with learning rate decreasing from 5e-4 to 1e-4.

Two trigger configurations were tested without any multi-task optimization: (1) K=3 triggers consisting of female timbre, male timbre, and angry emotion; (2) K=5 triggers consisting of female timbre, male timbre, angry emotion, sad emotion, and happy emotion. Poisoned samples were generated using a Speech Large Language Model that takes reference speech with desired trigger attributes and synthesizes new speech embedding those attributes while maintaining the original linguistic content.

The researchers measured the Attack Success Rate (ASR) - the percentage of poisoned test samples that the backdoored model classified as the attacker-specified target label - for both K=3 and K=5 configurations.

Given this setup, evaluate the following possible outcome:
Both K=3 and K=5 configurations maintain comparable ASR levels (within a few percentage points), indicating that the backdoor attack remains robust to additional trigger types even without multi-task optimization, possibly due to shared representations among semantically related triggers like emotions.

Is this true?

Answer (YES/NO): NO